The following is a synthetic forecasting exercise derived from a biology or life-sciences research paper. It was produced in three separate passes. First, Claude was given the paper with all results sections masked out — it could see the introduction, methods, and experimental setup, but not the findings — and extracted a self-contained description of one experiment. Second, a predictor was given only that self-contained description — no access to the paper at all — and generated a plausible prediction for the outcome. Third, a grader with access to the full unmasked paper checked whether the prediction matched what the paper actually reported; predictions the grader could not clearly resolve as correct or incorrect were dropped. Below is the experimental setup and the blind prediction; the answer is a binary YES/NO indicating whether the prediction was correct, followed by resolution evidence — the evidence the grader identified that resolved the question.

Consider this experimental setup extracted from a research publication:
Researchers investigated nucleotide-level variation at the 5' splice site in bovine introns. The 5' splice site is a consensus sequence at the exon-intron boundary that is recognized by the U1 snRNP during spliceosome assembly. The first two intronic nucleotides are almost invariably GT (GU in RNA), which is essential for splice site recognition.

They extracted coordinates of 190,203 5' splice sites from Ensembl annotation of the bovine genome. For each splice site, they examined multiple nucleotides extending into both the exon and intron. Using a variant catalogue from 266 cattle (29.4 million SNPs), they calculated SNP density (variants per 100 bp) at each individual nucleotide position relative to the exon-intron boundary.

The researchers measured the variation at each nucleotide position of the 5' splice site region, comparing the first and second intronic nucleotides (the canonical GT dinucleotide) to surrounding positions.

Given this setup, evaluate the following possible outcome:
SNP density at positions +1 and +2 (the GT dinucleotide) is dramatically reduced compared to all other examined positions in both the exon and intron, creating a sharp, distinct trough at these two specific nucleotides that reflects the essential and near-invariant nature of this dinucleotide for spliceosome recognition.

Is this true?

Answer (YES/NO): NO